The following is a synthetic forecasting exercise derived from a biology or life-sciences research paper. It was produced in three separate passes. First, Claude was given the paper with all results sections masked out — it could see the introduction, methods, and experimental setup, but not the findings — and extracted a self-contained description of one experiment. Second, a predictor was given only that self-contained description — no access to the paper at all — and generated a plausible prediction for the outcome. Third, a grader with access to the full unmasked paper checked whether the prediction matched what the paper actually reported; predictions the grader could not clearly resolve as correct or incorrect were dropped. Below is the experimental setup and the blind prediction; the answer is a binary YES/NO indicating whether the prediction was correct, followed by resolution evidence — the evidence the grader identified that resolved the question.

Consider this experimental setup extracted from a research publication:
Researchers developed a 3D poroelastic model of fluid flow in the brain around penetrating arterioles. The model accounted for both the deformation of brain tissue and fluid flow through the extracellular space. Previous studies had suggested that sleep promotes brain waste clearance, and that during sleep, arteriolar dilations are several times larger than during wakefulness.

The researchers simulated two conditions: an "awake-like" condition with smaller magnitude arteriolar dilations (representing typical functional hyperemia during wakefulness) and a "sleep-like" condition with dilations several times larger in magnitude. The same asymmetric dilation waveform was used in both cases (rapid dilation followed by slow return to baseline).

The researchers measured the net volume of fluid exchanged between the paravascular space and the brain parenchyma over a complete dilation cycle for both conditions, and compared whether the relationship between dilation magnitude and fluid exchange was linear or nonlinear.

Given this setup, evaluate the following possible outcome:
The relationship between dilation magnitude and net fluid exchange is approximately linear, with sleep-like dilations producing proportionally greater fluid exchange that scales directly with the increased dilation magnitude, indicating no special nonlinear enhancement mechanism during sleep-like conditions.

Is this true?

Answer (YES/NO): YES